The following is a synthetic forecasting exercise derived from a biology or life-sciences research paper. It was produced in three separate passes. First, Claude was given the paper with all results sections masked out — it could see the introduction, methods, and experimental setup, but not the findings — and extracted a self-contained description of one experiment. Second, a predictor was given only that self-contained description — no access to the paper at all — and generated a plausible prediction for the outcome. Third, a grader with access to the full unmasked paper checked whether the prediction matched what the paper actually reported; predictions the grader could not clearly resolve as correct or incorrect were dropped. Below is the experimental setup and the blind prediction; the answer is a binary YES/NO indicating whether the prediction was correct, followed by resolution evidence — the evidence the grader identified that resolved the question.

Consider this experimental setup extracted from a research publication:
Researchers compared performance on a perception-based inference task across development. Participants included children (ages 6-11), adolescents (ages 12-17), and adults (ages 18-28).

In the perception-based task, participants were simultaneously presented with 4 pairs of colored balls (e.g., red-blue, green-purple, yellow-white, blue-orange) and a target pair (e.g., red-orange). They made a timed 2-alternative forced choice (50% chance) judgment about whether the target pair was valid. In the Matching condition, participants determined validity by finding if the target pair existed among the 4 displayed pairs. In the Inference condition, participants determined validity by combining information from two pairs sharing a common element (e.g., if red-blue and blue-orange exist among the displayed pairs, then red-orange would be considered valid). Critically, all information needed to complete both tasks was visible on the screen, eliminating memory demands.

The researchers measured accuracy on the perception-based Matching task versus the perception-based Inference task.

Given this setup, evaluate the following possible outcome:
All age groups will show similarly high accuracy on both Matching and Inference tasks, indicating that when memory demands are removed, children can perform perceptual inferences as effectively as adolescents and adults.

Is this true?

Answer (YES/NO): NO